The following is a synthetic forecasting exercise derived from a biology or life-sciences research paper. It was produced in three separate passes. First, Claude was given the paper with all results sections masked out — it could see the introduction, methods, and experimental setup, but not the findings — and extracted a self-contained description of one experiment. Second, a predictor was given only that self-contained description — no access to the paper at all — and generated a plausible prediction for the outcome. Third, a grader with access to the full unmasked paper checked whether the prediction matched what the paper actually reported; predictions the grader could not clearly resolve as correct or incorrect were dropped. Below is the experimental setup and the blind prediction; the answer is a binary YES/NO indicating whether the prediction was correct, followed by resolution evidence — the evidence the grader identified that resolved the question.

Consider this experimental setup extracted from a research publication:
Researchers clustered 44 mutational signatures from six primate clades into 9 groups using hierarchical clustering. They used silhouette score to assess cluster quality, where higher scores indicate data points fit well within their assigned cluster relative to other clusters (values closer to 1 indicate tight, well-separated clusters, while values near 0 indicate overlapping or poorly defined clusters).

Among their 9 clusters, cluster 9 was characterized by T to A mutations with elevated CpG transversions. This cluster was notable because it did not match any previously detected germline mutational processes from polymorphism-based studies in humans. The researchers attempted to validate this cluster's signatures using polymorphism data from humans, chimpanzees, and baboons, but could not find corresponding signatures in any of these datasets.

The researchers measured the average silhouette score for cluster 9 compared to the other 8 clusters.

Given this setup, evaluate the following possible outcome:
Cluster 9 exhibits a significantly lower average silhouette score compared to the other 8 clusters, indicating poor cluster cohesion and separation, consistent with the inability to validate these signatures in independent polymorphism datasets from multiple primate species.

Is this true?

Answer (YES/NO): YES